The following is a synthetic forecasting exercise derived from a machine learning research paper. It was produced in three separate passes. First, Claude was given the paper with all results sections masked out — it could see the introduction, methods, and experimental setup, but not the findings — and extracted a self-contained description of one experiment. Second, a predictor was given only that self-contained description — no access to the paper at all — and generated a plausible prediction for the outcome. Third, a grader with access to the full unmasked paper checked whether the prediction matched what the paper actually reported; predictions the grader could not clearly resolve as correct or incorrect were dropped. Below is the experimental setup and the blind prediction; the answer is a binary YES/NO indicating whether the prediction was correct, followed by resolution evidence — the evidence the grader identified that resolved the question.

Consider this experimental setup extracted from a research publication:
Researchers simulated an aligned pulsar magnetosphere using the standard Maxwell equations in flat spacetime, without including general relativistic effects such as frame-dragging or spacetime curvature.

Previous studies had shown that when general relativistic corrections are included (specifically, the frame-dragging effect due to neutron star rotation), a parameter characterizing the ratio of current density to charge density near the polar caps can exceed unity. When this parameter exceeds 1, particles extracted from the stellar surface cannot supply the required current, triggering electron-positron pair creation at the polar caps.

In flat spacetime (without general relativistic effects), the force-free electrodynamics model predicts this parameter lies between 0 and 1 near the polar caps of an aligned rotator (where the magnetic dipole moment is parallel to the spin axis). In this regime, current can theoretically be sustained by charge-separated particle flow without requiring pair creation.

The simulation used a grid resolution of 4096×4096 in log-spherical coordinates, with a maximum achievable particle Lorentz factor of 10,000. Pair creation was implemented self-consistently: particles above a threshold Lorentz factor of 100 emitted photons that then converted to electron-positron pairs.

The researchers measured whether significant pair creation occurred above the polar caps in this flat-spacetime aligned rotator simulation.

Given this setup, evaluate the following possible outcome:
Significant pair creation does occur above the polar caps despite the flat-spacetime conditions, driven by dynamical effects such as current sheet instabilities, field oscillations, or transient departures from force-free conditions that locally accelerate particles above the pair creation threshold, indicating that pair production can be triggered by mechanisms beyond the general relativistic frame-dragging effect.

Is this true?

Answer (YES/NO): NO